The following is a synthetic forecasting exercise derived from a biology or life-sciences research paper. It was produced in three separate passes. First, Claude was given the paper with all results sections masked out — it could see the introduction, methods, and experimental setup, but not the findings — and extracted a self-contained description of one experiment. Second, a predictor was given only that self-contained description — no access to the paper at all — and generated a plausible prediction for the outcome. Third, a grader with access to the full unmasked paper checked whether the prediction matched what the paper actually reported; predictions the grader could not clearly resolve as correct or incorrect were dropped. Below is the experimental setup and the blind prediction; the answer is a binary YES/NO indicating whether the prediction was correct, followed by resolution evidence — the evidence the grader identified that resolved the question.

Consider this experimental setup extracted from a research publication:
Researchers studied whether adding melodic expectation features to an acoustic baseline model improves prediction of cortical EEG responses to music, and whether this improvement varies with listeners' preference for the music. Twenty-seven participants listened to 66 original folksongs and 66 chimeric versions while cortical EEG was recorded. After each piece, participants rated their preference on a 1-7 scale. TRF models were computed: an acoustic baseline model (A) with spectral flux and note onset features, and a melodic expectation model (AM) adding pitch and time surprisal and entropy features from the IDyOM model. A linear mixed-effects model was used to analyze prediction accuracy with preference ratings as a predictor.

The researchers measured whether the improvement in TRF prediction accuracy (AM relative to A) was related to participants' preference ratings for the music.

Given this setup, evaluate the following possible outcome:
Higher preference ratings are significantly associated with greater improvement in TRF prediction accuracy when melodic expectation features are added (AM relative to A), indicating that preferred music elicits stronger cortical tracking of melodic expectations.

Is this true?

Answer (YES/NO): NO